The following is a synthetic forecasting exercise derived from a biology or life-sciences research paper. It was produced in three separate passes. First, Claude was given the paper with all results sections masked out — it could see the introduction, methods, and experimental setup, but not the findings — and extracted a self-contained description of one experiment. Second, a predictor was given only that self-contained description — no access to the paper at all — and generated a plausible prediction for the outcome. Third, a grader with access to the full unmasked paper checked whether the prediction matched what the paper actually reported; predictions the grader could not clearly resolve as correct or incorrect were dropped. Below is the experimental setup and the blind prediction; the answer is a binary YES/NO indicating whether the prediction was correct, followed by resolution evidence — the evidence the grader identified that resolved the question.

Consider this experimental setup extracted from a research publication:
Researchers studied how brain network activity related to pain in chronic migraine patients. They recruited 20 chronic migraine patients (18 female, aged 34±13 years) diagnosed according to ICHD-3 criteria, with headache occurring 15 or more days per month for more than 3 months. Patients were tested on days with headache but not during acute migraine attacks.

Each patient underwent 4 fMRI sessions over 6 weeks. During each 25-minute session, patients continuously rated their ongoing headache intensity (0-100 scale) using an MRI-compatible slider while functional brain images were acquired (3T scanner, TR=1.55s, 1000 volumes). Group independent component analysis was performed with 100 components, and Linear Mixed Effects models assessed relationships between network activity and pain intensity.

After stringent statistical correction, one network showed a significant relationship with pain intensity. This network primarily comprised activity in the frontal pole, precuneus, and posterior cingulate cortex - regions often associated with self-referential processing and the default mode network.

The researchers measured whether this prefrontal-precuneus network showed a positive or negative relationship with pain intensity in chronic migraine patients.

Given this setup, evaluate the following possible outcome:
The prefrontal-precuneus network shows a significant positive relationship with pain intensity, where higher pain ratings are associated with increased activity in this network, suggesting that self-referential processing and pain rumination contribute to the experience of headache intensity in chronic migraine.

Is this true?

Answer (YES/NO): NO